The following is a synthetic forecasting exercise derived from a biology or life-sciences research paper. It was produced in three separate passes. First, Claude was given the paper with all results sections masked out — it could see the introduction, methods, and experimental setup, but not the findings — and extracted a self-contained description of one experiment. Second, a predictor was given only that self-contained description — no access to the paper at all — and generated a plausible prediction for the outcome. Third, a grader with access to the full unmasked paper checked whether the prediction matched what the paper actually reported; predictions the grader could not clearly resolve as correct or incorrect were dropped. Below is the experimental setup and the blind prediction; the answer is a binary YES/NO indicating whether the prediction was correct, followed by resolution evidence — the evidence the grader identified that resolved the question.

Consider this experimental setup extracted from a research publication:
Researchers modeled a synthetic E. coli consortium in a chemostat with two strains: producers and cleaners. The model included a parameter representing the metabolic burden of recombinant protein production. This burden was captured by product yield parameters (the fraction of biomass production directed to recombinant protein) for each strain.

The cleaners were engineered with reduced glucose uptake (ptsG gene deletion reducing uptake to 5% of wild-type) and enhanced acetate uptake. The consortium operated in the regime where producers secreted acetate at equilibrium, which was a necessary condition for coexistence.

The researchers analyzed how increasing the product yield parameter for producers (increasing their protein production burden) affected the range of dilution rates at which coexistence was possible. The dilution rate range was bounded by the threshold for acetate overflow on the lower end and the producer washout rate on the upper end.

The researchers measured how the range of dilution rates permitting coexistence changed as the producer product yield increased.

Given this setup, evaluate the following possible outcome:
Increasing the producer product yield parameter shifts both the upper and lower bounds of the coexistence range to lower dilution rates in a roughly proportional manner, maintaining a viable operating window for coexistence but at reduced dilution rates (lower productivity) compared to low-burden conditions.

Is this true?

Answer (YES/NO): NO